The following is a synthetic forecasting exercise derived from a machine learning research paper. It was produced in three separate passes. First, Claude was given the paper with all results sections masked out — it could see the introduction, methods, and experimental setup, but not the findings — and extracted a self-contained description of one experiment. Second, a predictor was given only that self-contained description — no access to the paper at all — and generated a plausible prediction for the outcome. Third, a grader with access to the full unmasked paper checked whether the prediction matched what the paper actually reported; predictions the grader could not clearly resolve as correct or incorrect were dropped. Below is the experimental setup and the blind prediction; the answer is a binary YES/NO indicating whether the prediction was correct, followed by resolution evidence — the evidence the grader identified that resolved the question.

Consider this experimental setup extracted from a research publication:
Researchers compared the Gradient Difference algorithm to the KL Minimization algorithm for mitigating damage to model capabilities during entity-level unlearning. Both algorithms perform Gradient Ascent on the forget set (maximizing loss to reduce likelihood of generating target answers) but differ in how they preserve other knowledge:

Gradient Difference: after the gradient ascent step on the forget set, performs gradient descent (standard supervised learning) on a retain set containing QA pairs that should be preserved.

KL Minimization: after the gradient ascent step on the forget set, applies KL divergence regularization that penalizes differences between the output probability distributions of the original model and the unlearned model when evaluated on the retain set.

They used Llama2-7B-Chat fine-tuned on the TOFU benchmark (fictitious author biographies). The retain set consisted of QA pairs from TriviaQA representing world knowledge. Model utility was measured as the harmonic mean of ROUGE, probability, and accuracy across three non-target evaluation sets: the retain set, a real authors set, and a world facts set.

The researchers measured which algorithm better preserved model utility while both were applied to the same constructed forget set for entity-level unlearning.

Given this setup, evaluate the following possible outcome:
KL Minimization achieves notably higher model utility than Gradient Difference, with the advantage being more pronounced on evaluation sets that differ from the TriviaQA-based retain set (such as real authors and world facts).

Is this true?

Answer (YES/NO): NO